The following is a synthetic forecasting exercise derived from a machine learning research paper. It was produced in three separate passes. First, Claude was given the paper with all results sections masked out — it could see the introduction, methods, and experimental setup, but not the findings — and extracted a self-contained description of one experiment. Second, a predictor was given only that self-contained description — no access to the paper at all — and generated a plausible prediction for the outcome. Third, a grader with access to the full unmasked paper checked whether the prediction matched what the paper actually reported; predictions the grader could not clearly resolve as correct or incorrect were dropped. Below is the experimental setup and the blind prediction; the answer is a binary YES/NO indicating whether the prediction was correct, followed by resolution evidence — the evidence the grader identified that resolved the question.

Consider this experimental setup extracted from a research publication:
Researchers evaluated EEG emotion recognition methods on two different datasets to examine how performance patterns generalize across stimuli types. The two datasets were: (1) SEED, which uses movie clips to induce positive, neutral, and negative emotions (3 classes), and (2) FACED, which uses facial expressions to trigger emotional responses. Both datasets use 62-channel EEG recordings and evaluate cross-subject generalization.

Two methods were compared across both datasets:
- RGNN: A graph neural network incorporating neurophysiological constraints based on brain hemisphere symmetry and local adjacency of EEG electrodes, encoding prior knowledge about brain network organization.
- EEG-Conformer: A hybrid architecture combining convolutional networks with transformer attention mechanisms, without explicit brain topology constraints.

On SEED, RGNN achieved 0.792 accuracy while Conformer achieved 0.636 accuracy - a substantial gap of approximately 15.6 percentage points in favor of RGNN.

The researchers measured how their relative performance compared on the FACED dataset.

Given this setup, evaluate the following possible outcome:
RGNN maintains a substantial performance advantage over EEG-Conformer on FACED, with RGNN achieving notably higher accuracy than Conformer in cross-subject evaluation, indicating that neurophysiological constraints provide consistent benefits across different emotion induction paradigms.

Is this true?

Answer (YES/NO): NO